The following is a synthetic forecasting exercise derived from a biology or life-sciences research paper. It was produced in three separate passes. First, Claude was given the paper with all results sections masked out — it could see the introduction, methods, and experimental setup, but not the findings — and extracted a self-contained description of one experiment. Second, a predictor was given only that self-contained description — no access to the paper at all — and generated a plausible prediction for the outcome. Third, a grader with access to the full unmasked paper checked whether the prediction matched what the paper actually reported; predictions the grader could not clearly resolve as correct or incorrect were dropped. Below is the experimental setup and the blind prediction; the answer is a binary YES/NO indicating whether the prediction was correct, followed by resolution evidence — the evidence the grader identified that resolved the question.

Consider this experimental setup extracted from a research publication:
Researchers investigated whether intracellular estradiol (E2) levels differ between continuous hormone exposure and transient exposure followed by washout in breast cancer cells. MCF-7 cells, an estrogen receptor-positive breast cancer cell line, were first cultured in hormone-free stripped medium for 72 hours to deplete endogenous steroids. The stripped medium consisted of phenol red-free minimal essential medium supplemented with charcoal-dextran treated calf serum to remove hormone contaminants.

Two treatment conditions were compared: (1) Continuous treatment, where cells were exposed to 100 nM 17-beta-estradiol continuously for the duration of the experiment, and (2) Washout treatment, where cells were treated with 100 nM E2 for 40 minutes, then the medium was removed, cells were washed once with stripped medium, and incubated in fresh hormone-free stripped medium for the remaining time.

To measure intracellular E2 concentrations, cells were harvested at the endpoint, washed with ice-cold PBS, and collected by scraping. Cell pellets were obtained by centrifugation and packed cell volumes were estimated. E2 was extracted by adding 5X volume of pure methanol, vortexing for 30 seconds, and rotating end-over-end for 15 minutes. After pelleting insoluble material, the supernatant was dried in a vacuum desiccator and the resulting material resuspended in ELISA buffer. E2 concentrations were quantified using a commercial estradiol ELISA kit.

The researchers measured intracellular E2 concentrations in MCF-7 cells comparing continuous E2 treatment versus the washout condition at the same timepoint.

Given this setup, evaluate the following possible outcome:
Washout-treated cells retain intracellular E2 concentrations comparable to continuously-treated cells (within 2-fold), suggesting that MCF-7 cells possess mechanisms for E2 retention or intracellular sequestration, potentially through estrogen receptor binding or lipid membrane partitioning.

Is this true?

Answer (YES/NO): YES